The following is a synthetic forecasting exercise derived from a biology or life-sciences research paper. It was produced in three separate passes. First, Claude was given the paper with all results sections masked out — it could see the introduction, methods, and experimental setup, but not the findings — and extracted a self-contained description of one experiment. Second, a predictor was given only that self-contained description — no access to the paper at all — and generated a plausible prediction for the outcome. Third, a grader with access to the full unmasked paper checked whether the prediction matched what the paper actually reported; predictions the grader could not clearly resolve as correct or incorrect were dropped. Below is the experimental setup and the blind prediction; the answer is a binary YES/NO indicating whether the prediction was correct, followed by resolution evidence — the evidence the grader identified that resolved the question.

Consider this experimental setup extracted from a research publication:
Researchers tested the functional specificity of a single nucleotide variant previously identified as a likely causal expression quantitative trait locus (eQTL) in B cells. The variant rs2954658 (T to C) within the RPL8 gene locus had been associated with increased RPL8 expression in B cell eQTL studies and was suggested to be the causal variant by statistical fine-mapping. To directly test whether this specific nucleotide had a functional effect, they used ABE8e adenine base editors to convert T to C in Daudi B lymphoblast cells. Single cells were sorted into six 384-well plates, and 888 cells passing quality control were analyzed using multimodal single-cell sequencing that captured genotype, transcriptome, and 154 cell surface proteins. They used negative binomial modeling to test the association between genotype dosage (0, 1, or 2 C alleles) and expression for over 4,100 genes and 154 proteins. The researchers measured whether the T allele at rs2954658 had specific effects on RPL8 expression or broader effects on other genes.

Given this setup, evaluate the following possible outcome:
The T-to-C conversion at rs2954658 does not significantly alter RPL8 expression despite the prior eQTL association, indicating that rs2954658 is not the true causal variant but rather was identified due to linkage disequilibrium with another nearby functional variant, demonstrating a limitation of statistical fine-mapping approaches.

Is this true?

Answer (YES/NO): NO